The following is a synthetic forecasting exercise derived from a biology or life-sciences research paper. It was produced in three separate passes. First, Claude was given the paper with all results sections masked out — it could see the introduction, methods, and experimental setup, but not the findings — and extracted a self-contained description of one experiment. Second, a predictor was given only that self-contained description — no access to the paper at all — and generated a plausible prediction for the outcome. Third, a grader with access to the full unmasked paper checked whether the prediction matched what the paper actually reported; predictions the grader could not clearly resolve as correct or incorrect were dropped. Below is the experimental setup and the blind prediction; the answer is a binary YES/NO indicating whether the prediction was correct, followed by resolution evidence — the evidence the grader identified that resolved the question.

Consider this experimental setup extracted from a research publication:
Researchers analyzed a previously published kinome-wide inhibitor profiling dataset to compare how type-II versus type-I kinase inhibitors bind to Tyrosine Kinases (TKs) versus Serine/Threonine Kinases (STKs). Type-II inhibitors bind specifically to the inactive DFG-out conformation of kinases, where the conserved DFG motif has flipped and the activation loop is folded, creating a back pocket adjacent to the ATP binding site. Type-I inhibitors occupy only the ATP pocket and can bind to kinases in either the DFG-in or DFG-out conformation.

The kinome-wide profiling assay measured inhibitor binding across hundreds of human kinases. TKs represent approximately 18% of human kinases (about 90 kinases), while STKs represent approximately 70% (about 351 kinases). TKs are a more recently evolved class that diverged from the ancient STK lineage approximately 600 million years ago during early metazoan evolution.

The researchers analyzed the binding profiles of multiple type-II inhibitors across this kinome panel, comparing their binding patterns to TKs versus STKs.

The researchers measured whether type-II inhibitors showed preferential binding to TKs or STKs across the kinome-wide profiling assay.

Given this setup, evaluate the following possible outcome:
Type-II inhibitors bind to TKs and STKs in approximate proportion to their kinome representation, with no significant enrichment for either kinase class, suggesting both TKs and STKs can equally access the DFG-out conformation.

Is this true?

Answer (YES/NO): NO